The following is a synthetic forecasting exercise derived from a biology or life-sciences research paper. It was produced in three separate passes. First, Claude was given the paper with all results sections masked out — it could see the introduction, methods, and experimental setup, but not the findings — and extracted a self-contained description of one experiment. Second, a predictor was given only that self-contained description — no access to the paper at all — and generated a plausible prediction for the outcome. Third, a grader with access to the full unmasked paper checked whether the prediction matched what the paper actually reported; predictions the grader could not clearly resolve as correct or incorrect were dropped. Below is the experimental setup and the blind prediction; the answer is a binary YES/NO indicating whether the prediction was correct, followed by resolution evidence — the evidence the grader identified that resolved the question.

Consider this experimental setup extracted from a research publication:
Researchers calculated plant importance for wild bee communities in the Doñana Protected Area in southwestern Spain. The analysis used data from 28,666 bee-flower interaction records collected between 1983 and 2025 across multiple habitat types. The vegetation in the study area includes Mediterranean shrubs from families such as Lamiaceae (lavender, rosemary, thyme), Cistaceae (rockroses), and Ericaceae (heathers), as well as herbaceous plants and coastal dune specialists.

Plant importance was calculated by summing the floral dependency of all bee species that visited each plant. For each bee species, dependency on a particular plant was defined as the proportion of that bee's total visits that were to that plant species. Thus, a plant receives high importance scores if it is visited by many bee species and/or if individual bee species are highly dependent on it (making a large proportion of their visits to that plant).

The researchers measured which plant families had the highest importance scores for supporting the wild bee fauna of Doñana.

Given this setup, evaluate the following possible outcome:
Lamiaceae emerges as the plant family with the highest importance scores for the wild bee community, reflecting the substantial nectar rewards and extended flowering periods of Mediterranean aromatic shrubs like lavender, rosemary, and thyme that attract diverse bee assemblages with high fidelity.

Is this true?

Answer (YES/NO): NO